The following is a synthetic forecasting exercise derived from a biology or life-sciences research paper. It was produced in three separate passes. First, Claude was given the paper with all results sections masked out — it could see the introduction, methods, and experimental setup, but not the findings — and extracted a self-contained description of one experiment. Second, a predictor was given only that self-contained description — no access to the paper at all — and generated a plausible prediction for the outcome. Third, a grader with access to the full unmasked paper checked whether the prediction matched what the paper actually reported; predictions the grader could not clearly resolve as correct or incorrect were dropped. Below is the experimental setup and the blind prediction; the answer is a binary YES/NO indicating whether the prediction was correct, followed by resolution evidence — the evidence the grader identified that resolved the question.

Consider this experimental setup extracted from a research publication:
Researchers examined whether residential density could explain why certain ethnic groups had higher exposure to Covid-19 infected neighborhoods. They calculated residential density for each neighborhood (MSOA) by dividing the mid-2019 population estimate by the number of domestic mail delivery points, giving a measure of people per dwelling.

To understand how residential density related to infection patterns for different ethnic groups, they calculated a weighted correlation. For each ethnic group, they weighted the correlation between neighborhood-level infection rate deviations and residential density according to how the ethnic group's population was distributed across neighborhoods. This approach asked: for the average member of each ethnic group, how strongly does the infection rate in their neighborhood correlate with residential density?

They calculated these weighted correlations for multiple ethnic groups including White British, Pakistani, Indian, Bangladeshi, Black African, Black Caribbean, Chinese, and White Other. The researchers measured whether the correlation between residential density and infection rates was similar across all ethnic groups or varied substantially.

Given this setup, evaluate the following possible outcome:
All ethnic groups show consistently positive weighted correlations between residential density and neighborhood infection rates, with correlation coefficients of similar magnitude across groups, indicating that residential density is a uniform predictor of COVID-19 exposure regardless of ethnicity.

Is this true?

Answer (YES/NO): NO